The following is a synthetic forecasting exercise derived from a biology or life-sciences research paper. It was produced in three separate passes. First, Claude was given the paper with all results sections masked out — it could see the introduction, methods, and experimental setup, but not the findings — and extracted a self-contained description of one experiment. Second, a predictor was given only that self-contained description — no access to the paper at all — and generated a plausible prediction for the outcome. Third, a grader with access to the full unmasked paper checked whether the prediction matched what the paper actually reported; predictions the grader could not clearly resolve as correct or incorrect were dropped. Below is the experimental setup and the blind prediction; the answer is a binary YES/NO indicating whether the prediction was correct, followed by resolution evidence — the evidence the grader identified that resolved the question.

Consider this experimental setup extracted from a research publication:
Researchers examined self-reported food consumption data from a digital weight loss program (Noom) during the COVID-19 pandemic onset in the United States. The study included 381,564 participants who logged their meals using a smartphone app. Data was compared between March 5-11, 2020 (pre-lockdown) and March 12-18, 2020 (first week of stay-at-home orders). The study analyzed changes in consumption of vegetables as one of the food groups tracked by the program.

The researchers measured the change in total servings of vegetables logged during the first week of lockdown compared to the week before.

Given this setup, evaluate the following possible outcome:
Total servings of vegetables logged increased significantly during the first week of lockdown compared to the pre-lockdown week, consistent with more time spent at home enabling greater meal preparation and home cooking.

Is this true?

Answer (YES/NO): NO